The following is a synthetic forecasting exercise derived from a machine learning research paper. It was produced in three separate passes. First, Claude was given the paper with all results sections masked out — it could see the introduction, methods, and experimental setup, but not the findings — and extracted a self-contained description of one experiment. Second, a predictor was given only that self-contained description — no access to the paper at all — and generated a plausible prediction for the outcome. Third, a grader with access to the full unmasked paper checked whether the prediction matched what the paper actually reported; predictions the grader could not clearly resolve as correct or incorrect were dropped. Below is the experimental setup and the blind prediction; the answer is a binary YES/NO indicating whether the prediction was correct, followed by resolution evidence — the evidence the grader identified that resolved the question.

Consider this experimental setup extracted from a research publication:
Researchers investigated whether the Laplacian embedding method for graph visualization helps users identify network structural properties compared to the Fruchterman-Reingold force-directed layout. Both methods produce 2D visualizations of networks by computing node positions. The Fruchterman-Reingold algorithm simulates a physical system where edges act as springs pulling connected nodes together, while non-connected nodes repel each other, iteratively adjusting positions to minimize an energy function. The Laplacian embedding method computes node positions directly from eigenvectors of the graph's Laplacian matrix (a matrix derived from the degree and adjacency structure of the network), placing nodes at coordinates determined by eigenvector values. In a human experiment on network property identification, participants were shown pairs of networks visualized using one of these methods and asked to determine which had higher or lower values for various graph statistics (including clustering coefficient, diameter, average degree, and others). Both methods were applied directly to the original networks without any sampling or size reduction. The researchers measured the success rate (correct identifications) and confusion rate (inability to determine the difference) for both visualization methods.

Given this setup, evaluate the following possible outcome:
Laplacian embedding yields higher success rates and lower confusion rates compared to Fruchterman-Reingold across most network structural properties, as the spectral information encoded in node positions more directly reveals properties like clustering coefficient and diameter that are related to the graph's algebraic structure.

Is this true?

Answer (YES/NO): NO